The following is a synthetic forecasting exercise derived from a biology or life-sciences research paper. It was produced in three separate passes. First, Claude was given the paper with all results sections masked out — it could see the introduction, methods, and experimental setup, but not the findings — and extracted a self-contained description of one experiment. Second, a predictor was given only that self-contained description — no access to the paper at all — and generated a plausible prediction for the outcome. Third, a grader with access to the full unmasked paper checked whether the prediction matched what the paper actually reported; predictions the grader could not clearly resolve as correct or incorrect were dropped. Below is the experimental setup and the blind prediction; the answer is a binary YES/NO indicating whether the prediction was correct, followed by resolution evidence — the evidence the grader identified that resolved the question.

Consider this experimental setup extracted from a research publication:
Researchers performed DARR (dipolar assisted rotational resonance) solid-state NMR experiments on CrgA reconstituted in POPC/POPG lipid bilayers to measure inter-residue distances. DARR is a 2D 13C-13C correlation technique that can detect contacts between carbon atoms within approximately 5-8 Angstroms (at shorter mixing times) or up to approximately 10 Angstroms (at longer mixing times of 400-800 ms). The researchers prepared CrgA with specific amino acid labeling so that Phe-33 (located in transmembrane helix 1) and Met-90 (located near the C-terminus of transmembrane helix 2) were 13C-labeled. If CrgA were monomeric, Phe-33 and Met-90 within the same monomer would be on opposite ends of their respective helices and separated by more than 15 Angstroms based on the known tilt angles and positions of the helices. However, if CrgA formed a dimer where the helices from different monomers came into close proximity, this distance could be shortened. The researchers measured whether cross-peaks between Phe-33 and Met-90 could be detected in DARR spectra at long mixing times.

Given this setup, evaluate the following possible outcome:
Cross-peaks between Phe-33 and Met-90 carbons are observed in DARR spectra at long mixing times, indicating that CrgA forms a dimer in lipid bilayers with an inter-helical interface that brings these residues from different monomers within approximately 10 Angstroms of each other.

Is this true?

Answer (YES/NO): YES